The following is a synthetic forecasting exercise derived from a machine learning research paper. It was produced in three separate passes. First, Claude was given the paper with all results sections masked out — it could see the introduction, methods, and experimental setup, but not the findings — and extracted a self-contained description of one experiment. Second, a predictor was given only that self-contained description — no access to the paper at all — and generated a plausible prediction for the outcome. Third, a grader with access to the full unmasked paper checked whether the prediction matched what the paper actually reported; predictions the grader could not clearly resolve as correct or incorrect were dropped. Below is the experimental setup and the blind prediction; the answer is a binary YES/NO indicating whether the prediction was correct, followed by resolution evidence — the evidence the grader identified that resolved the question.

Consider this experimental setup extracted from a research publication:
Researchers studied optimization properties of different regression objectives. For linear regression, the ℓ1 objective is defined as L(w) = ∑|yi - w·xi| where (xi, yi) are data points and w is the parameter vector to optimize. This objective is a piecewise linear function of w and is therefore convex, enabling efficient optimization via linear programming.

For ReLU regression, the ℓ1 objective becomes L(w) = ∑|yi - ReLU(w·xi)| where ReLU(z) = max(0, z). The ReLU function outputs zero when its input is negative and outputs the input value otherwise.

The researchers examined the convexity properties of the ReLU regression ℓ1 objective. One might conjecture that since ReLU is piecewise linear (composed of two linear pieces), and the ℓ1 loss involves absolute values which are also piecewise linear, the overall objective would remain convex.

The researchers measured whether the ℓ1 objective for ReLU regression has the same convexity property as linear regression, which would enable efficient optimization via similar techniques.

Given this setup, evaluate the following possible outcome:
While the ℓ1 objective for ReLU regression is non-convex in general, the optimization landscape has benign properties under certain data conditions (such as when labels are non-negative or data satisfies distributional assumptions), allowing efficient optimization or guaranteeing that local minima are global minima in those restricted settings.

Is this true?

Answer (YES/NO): NO